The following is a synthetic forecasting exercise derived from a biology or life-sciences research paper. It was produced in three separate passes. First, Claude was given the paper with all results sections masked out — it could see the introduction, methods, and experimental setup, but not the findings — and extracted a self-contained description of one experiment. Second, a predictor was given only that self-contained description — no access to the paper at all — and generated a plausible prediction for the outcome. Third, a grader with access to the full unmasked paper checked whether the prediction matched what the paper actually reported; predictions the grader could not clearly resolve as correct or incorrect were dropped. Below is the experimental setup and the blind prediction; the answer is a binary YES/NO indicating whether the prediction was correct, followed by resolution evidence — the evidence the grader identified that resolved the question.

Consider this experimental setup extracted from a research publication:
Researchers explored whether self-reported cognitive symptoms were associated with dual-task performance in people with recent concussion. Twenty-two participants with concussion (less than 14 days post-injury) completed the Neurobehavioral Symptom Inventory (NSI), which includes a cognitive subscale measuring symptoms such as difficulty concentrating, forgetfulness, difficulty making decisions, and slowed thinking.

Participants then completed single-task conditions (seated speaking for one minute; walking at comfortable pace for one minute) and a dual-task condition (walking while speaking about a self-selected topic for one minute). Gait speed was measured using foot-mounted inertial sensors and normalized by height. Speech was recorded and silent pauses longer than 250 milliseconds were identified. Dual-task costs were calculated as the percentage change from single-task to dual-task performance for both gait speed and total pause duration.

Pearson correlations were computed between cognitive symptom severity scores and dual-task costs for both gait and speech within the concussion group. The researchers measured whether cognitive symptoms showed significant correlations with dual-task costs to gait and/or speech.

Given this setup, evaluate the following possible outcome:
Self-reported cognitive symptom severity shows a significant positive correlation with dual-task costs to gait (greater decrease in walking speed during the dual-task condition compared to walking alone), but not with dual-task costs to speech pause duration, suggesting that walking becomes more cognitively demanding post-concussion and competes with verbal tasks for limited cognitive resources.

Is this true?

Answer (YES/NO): NO